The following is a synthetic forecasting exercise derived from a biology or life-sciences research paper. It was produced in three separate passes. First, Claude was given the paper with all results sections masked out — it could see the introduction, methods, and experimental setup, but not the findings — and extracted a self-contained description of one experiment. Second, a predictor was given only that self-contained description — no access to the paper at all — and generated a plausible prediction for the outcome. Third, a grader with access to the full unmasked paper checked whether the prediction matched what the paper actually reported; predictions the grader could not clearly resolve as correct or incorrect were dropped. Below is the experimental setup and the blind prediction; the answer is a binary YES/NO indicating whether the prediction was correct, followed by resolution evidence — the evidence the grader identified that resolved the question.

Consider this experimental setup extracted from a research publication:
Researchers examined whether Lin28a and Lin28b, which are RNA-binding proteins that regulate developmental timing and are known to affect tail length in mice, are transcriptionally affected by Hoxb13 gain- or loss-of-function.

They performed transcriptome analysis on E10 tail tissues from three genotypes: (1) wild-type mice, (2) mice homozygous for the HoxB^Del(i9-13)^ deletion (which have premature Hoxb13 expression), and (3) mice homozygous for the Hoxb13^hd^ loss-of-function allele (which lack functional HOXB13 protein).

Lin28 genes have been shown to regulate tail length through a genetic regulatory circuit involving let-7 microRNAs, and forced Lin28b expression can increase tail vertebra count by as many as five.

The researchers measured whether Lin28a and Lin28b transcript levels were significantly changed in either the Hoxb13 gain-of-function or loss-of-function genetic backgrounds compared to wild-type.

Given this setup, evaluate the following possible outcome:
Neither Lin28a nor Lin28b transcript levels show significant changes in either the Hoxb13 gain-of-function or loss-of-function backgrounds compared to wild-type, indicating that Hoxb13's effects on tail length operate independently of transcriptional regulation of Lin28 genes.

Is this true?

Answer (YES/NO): YES